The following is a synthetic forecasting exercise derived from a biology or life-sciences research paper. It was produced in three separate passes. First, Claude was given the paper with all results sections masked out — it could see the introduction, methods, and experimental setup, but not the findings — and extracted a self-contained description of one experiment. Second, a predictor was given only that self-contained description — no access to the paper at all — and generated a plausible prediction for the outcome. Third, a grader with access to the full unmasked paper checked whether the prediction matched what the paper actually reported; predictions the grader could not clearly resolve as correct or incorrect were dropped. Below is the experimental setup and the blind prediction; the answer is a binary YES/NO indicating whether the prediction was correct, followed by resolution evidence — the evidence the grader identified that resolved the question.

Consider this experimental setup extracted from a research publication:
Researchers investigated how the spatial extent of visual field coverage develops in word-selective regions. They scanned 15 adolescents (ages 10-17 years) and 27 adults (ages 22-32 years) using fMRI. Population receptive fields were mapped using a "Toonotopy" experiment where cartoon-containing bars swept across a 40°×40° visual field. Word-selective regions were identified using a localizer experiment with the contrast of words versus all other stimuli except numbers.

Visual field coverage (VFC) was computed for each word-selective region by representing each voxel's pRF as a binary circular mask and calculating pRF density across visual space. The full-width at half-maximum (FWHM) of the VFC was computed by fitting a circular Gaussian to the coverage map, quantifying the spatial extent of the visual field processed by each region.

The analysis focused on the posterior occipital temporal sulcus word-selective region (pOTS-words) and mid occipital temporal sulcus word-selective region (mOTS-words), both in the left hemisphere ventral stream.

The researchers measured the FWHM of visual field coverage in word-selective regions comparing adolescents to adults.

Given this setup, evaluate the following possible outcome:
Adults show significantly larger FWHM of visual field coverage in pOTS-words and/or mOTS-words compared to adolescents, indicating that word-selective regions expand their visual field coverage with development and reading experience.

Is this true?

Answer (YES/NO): NO